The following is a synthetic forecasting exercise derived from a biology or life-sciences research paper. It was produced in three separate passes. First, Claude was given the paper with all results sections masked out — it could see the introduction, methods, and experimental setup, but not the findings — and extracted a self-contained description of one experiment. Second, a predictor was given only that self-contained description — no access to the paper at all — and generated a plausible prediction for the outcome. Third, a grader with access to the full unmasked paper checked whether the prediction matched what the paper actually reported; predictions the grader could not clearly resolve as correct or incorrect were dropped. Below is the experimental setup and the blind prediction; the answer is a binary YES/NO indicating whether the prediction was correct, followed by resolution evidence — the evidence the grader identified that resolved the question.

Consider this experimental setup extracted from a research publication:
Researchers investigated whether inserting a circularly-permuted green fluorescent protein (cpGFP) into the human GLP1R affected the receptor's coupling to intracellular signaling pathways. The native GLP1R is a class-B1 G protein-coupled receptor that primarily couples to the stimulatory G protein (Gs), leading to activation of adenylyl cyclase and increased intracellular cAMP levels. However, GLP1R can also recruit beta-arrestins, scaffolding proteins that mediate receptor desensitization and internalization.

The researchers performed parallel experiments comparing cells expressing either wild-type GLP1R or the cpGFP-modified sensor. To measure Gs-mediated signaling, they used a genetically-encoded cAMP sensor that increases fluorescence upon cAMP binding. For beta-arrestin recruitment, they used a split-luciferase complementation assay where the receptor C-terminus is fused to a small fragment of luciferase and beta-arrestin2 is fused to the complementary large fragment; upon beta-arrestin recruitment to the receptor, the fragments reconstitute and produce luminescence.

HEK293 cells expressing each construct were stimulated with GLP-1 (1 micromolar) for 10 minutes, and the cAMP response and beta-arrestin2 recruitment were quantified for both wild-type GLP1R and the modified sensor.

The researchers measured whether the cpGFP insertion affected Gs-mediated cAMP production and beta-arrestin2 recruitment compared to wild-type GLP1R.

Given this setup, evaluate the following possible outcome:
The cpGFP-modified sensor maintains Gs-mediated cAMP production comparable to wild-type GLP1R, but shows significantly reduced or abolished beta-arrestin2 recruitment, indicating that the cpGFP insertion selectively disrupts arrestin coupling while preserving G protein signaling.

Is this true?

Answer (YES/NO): NO